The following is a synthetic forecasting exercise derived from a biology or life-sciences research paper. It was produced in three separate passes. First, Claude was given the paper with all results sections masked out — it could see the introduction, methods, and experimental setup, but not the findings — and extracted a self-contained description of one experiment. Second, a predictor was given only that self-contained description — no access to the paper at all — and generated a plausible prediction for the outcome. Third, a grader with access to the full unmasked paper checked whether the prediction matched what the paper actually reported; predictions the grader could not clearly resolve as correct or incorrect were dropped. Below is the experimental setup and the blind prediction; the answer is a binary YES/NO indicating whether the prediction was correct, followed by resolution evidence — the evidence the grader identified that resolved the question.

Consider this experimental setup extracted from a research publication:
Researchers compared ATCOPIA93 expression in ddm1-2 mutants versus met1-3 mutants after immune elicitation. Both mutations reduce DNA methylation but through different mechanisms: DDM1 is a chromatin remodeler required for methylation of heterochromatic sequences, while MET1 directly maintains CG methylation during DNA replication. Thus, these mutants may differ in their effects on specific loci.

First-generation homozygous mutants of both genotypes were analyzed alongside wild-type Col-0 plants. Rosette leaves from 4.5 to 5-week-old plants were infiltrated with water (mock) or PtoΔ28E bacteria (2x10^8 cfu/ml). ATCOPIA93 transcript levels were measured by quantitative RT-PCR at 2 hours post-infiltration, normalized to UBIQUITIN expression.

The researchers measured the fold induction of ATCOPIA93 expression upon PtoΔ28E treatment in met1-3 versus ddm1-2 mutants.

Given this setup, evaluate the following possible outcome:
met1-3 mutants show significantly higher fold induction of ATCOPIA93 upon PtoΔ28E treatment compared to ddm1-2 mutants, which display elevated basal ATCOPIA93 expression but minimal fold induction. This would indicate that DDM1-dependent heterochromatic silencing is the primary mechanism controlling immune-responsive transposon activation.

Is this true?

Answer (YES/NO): NO